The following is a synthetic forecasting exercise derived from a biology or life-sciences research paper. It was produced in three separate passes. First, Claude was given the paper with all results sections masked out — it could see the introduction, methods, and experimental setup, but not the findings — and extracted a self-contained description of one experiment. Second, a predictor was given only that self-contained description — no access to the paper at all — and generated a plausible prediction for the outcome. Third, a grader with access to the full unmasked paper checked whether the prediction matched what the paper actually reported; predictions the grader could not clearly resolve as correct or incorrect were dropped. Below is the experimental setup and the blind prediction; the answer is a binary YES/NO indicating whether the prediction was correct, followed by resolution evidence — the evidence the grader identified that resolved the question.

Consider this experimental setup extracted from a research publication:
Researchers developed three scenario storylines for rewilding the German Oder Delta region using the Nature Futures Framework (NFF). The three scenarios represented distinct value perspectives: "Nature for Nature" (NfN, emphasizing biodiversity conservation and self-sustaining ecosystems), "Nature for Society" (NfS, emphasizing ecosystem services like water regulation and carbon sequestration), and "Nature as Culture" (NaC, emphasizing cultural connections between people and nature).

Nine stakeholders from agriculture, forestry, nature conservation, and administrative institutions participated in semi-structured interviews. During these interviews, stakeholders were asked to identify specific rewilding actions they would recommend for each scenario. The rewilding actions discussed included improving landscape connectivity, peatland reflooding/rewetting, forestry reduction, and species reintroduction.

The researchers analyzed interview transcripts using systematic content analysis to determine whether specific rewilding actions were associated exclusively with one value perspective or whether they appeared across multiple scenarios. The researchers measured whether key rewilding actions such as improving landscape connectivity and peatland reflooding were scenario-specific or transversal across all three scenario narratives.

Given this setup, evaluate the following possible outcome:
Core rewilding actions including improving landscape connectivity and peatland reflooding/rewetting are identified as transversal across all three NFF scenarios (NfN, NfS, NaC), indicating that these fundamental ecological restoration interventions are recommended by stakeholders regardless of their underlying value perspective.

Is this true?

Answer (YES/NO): YES